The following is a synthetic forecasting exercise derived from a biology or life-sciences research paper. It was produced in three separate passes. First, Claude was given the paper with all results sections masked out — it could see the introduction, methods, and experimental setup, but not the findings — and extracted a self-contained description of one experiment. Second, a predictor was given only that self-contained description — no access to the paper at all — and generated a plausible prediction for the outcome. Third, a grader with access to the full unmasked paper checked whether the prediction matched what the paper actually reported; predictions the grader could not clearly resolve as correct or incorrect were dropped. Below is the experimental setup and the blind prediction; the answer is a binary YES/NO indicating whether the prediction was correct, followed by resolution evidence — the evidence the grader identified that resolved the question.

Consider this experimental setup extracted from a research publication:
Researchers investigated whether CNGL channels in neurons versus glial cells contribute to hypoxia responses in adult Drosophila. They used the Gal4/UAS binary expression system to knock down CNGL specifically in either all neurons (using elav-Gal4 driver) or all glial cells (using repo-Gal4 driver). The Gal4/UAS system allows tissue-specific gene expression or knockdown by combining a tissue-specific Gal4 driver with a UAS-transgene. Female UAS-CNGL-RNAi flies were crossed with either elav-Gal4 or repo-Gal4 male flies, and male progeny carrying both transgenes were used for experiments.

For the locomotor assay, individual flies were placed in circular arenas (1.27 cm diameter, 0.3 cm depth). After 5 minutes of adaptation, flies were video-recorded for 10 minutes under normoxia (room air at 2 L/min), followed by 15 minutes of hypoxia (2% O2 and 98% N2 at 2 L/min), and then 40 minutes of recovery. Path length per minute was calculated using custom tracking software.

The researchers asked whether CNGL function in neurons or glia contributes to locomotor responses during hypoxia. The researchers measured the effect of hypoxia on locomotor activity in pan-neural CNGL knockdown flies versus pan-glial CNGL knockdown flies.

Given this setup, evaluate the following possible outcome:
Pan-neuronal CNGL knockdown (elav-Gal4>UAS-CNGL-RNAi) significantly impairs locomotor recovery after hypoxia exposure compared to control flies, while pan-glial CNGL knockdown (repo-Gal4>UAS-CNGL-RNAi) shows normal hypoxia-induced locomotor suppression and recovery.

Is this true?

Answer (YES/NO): NO